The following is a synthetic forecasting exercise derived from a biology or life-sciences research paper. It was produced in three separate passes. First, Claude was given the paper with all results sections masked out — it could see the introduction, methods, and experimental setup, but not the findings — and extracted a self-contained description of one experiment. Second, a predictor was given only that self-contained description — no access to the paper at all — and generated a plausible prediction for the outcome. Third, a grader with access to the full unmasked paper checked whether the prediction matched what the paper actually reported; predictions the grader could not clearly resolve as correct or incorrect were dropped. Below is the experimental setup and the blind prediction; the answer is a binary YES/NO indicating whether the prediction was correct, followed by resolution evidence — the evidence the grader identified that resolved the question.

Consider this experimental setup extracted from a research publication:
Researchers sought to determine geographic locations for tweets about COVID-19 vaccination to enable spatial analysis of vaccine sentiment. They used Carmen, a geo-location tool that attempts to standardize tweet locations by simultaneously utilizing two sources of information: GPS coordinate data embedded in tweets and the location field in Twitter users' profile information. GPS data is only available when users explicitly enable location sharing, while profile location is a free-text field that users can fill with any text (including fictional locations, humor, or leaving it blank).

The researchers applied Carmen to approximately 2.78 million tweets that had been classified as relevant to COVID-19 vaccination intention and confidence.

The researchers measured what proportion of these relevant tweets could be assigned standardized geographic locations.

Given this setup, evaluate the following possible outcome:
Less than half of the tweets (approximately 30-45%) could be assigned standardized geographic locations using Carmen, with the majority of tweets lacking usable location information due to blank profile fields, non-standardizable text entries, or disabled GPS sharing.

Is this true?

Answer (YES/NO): NO